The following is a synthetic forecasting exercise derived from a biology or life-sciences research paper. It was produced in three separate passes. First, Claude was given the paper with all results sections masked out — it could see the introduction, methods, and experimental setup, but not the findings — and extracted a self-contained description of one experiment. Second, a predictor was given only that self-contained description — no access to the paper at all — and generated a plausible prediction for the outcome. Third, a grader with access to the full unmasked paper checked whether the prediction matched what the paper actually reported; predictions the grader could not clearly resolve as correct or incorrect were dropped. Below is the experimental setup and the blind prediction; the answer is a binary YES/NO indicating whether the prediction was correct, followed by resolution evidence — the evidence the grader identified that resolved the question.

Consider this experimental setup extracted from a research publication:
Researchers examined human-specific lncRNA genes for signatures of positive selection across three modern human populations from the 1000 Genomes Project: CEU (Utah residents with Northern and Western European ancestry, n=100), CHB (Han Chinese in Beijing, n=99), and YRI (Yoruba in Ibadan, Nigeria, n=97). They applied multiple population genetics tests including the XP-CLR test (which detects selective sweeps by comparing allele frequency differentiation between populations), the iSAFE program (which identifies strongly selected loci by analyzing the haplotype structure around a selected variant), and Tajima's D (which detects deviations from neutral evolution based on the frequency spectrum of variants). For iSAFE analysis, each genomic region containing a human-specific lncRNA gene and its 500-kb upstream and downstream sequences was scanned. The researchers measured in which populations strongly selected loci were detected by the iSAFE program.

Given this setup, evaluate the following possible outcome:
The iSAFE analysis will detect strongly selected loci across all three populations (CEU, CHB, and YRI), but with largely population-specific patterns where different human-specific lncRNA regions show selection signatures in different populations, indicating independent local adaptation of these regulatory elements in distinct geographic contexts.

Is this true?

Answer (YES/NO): NO